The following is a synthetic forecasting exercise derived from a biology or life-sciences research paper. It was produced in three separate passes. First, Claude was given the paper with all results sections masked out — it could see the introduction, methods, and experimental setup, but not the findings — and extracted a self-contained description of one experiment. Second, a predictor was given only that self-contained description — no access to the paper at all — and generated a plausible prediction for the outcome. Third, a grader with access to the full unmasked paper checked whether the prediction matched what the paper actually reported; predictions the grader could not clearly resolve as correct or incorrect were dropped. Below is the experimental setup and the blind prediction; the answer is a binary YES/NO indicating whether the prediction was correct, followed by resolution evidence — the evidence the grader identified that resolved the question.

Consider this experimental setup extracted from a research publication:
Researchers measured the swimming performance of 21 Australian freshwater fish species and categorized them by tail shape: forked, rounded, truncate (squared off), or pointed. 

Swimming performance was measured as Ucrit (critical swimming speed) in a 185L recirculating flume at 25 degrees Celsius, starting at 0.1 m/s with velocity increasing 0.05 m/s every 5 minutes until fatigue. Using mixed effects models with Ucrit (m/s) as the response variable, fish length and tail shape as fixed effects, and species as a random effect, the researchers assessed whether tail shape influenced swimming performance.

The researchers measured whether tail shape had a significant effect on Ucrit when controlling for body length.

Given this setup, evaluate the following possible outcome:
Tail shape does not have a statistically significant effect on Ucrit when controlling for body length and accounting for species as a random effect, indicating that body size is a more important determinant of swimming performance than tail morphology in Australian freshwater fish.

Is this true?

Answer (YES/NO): NO